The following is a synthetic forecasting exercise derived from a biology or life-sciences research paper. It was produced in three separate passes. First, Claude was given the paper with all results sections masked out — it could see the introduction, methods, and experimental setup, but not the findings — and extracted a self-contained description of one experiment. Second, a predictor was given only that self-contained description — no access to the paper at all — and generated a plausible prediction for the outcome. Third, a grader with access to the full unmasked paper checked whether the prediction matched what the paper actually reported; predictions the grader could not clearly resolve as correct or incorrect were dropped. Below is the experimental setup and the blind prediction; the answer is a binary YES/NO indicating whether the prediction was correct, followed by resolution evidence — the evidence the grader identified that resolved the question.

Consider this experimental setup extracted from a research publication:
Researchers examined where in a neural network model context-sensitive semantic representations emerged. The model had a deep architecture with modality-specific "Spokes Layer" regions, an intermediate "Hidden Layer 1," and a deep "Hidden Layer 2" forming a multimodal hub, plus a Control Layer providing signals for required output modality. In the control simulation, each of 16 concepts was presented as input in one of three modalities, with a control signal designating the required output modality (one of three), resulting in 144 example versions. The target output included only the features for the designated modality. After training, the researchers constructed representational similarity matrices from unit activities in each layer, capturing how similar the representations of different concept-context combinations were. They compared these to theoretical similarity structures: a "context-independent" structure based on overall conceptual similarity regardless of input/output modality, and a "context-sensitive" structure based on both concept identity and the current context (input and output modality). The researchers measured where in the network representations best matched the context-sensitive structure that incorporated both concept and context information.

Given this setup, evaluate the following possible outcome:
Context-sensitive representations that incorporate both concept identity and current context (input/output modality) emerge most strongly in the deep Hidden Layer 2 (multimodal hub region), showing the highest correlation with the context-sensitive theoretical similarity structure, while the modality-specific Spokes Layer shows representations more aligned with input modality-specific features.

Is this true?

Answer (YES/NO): NO